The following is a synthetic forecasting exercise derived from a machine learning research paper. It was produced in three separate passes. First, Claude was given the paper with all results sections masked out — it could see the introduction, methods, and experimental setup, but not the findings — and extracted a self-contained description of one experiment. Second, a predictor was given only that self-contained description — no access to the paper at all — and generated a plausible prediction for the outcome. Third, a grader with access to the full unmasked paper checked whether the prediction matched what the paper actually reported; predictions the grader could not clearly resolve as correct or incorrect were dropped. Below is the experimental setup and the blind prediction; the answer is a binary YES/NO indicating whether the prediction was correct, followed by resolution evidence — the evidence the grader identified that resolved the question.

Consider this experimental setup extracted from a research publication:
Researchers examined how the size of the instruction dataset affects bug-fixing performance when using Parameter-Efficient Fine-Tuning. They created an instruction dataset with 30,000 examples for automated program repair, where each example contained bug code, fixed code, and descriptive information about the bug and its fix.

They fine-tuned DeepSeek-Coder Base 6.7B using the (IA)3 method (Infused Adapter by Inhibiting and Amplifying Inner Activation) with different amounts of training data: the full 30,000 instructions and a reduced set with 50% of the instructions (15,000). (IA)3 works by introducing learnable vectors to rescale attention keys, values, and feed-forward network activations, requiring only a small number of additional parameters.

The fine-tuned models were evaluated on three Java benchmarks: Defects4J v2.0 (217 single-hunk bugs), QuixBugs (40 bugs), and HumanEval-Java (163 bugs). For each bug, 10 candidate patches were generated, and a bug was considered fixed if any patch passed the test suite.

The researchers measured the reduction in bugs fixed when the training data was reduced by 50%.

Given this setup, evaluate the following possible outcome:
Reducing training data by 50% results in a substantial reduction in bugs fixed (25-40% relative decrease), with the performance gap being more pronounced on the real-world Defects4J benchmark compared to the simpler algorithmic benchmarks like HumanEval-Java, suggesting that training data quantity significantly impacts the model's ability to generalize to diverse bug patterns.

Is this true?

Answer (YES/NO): NO